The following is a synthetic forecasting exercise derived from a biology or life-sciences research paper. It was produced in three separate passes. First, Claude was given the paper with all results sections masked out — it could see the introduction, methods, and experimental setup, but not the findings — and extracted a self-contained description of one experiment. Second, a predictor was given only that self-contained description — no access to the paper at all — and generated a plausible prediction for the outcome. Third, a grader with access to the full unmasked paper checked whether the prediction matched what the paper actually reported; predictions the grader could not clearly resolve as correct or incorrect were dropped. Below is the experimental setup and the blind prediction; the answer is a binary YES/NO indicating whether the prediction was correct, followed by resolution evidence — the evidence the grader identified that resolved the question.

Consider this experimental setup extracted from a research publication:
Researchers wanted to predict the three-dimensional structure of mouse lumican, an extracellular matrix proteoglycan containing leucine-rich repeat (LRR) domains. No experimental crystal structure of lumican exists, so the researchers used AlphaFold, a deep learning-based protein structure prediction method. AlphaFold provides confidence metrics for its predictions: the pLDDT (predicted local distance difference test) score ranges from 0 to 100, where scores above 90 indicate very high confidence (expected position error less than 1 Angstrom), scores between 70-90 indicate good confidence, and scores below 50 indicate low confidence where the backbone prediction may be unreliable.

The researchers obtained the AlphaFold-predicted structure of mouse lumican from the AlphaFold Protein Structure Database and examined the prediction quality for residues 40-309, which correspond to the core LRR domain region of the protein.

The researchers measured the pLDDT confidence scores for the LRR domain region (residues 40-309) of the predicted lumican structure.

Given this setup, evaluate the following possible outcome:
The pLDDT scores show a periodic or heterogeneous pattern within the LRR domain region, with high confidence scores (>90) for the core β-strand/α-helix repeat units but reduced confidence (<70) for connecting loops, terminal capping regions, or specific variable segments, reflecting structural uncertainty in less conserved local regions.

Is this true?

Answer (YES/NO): NO